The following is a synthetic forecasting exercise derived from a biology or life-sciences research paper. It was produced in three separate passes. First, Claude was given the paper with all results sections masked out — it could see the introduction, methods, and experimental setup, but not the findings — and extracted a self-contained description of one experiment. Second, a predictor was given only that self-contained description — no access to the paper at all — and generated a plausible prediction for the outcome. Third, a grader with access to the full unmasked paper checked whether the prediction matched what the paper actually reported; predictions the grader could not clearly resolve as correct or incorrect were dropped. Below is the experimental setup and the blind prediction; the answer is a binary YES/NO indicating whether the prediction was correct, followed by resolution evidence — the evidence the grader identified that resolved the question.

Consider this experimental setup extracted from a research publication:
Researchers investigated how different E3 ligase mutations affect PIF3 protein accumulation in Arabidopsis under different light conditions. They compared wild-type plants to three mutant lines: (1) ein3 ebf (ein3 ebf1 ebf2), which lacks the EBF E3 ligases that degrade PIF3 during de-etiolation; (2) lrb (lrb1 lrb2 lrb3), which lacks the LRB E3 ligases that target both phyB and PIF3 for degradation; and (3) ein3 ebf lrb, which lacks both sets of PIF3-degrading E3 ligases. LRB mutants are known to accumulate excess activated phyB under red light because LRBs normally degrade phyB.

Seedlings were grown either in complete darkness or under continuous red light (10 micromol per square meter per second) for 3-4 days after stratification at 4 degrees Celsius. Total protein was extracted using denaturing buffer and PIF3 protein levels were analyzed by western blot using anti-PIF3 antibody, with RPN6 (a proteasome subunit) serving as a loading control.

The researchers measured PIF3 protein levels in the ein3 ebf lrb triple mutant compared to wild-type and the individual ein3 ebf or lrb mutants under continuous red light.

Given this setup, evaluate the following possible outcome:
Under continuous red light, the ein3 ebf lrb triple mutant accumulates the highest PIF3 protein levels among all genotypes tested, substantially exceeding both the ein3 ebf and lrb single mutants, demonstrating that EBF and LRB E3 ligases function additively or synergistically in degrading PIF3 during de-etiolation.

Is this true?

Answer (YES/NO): NO